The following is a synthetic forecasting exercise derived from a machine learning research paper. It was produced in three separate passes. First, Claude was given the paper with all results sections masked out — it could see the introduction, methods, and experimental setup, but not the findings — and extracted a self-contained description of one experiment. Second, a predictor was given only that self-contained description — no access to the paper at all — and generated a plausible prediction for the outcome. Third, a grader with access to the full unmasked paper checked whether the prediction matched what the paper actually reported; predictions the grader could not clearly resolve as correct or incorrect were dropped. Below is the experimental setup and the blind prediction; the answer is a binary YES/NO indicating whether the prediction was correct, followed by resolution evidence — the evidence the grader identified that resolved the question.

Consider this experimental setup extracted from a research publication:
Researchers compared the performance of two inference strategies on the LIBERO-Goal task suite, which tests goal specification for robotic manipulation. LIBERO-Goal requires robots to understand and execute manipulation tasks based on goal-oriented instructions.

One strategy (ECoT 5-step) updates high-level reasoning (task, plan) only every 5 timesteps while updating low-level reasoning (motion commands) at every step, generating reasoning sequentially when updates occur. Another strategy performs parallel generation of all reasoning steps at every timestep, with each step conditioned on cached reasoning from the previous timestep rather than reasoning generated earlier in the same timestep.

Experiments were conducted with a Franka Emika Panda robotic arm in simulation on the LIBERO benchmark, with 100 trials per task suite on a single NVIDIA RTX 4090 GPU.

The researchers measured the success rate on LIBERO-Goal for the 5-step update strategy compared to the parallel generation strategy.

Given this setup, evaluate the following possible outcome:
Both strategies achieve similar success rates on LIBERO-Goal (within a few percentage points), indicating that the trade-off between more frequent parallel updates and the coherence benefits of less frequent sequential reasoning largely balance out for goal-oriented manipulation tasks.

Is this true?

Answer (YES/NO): NO